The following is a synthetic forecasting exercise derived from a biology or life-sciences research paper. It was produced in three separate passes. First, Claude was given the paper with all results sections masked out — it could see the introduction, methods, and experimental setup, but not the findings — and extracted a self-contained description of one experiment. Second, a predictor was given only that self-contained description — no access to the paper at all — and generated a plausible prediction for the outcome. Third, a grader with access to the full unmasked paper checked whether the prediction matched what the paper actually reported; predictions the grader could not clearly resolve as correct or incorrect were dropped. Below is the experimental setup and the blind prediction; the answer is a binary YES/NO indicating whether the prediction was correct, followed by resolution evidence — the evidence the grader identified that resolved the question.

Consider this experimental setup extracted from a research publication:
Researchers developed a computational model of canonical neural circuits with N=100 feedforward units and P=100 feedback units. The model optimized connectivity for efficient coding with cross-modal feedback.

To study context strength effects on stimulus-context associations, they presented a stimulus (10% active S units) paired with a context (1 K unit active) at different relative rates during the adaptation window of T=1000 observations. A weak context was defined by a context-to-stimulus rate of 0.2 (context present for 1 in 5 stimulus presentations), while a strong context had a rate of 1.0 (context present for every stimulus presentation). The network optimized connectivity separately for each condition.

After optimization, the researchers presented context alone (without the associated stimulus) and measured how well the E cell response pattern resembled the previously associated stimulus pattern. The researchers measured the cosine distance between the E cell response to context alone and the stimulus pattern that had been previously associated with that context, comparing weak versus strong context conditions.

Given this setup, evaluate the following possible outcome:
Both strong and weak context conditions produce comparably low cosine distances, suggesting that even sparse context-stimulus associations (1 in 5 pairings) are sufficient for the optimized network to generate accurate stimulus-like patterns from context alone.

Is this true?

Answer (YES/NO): NO